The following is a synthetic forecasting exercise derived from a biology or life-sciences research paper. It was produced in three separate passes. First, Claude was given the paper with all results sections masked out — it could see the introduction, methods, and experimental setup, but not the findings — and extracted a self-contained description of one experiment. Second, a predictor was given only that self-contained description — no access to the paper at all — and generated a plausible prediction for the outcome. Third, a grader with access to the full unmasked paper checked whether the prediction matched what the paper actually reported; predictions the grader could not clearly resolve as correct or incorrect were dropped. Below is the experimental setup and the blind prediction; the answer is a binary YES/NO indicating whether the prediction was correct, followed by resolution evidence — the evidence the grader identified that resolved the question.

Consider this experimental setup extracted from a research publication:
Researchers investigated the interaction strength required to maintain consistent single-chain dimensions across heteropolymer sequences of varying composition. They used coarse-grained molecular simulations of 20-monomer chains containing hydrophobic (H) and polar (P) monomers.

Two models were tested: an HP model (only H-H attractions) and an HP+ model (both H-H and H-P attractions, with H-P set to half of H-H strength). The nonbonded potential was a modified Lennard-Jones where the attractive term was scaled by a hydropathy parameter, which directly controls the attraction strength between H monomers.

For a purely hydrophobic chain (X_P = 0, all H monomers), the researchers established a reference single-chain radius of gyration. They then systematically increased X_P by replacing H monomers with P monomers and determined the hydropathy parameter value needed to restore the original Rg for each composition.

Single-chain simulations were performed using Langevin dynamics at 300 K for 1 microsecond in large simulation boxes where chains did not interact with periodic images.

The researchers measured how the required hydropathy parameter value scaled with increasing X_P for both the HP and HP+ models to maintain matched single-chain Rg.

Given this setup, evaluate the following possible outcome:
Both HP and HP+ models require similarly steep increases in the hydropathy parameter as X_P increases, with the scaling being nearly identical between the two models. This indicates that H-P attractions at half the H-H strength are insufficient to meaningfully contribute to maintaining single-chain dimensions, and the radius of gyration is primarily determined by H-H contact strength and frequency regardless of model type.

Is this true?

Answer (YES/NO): NO